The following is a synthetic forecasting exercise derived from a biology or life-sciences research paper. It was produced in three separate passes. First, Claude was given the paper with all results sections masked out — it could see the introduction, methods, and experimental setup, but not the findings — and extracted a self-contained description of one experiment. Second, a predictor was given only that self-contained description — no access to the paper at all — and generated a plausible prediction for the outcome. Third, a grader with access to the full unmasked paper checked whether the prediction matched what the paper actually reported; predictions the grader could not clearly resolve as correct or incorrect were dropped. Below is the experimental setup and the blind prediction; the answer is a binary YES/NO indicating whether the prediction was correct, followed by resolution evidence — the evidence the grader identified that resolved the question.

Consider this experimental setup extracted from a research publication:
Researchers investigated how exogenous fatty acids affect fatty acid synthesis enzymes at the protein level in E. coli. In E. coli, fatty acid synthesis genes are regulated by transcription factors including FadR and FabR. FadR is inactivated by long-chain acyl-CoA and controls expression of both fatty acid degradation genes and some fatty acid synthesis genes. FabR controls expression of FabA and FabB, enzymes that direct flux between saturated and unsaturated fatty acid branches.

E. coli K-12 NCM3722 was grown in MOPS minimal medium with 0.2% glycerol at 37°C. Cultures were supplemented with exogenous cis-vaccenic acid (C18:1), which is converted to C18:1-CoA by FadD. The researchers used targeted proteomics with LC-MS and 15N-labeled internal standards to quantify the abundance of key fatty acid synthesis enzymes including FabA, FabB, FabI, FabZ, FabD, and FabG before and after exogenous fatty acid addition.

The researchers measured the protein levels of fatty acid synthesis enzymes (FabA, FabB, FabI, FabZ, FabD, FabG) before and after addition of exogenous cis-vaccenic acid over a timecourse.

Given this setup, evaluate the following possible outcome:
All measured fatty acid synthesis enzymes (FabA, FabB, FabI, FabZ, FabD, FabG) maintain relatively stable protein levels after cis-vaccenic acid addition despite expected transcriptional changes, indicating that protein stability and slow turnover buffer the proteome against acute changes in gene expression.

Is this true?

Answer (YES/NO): NO